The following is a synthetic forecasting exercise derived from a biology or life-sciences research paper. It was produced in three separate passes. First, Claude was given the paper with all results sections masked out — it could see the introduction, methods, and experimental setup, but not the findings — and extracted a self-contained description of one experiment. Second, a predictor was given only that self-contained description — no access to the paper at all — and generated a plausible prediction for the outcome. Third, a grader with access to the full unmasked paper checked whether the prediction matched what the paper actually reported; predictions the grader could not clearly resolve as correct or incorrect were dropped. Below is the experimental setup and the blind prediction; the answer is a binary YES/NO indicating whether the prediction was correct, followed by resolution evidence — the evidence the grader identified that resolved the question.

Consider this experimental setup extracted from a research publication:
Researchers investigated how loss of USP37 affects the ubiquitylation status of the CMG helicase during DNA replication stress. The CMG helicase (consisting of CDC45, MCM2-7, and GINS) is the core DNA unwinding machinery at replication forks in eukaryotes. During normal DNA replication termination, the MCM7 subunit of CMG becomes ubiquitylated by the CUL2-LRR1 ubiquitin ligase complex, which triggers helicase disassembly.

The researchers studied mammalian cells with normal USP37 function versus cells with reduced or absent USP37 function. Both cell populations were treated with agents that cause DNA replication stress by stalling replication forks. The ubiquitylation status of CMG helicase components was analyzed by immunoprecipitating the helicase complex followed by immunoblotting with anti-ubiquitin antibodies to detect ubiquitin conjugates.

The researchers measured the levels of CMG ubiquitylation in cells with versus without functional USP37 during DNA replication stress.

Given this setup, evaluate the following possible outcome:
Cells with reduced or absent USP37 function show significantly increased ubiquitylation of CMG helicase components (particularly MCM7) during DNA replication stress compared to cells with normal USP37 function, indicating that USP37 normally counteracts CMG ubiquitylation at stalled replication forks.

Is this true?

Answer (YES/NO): YES